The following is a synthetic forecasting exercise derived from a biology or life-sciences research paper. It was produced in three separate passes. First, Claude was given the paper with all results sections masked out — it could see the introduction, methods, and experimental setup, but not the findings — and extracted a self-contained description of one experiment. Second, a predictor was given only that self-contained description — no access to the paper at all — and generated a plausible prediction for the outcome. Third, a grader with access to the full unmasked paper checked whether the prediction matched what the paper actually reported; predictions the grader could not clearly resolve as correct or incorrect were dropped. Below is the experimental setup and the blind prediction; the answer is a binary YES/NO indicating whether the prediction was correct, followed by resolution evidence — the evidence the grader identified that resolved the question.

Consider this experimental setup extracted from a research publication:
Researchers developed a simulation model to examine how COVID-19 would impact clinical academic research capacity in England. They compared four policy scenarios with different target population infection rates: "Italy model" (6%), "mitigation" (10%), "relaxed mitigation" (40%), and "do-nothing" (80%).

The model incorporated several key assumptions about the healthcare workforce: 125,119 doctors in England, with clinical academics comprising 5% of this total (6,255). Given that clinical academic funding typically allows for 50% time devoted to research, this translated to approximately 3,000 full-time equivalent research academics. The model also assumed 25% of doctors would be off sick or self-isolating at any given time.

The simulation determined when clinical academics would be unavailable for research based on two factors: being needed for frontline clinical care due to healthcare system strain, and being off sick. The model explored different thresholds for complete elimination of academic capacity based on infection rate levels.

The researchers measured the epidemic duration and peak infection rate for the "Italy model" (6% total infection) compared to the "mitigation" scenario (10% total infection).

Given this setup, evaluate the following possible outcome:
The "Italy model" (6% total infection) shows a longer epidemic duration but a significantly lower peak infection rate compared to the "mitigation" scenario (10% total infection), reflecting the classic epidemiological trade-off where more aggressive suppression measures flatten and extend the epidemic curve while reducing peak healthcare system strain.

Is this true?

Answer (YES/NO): NO